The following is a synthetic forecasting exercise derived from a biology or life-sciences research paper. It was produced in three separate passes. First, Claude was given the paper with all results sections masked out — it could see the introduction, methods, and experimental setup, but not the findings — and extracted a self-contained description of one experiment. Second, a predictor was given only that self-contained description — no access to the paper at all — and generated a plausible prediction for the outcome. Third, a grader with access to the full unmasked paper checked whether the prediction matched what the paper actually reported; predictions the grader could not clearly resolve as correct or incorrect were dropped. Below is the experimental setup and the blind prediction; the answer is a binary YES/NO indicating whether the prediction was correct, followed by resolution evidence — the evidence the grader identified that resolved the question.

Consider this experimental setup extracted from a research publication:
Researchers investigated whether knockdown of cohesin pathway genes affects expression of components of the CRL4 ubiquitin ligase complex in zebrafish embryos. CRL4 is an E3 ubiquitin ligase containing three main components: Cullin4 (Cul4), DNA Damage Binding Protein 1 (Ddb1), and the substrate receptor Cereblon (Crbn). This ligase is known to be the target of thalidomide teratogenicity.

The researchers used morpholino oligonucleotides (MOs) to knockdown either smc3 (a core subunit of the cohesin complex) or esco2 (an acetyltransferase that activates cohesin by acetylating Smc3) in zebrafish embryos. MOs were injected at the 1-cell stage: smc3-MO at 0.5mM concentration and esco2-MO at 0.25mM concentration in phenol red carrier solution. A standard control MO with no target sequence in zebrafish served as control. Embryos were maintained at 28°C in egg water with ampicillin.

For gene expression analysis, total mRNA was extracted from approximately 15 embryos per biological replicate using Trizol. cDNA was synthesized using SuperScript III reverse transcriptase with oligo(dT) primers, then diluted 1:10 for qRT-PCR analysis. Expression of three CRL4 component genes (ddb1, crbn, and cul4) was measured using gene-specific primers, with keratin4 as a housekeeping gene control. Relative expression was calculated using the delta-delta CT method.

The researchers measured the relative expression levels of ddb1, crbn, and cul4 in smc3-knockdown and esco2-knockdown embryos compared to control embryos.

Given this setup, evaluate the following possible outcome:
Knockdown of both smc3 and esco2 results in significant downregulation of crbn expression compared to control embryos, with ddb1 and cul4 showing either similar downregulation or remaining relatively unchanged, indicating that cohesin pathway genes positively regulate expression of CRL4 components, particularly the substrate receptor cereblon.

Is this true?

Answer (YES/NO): NO